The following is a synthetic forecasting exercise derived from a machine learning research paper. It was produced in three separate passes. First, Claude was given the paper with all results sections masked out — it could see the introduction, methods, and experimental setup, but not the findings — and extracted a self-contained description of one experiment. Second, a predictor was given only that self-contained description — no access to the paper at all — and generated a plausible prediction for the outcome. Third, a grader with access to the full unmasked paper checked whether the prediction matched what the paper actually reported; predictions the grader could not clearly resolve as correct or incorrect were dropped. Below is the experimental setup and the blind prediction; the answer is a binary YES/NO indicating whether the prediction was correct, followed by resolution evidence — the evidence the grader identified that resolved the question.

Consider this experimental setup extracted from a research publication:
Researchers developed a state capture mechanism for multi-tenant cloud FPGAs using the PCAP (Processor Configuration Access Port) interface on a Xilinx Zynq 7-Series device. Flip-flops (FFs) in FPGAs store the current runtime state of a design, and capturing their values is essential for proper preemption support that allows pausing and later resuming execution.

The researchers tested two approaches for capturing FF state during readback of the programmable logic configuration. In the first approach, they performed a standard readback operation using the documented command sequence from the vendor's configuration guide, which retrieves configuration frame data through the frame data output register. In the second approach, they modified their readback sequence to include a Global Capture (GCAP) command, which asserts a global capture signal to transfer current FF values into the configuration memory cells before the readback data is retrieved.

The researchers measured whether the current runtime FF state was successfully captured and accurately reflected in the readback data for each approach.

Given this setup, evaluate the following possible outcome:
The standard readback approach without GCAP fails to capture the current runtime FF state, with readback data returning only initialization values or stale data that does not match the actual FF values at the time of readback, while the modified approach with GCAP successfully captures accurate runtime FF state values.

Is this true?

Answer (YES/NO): YES